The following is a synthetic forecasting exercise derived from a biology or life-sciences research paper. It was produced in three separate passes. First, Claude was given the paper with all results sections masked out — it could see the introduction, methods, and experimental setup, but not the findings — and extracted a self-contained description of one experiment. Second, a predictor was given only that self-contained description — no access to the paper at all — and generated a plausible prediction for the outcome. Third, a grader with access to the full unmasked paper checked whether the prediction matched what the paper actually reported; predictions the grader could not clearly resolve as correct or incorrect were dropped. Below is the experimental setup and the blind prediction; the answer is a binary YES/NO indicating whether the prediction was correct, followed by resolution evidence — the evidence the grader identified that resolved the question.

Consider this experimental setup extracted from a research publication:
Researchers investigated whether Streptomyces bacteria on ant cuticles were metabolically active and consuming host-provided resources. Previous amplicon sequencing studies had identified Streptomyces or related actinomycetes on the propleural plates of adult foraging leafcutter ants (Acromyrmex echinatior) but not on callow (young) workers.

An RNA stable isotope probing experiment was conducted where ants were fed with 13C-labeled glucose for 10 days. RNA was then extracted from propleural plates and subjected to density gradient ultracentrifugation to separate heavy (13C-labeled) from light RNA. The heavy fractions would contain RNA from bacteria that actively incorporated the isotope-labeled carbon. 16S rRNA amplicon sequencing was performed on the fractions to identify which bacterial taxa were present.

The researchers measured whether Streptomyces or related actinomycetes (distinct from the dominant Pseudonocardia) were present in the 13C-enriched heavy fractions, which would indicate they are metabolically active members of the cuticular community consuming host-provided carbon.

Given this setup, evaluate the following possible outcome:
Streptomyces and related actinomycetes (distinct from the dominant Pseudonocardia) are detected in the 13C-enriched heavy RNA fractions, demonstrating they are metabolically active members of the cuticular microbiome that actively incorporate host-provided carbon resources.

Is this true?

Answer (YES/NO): YES